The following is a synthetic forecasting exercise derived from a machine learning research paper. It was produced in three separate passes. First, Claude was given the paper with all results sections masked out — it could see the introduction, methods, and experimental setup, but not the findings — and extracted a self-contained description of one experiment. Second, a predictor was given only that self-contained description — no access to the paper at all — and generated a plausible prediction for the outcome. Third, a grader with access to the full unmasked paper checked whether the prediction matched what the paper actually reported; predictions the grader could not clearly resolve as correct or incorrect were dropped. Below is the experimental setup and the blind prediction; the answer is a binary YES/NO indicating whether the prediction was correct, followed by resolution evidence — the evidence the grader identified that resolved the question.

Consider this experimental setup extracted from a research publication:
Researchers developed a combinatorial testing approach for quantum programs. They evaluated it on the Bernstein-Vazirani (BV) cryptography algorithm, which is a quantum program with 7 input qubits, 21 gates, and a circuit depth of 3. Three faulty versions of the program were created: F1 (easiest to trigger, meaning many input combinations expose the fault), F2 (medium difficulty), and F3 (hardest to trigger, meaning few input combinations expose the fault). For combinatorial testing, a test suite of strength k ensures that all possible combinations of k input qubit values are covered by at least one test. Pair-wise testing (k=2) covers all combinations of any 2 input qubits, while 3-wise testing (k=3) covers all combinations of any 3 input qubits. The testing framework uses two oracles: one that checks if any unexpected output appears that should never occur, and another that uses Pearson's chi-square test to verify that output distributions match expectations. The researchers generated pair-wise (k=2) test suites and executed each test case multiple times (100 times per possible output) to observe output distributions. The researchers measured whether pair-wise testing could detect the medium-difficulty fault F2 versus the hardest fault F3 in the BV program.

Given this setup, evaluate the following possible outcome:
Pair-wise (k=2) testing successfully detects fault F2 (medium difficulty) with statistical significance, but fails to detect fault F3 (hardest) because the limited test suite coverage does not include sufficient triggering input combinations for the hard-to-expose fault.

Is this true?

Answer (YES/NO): NO